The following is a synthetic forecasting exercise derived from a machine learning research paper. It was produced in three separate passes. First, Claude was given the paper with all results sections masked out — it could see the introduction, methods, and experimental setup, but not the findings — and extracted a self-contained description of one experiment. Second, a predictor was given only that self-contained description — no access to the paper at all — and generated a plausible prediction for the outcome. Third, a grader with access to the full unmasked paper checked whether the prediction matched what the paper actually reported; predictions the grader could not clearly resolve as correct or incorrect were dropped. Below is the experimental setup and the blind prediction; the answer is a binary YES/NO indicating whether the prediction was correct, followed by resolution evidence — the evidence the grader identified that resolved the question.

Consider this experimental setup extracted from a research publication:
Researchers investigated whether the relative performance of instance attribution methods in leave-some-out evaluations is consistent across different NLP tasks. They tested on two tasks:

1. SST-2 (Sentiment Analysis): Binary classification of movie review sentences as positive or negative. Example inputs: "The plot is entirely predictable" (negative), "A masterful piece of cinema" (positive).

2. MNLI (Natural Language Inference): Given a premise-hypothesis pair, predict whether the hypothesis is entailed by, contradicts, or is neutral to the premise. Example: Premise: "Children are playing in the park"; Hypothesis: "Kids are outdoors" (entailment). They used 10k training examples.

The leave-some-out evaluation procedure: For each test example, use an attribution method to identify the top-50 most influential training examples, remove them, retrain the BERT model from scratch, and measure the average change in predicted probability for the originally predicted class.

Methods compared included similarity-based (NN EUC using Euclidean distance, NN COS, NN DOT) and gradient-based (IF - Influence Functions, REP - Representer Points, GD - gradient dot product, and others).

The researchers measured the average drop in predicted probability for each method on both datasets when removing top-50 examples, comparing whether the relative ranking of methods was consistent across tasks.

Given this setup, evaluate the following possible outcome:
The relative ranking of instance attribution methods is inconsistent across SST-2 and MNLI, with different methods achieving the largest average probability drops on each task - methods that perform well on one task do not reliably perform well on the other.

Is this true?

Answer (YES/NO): YES